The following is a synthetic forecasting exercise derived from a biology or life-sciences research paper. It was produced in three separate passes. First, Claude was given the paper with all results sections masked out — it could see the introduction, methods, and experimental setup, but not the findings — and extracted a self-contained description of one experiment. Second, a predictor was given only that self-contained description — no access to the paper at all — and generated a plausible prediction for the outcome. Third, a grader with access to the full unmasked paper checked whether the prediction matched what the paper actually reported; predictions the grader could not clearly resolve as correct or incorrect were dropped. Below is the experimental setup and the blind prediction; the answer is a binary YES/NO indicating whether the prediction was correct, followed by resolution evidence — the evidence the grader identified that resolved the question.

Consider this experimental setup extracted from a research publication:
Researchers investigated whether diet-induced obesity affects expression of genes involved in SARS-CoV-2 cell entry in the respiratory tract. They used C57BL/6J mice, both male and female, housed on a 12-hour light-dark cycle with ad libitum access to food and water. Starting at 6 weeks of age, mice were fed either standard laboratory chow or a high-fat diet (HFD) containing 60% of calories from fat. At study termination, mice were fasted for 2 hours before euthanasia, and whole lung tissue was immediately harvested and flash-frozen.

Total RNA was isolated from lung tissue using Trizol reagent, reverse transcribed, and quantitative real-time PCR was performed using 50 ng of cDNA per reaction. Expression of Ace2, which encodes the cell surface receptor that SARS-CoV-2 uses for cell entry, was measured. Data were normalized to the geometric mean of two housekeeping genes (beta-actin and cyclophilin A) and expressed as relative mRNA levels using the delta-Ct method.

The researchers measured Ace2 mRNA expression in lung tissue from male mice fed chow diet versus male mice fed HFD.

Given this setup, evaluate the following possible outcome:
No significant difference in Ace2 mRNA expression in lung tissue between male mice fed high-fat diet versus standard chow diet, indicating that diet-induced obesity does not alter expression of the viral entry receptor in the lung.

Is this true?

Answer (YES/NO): NO